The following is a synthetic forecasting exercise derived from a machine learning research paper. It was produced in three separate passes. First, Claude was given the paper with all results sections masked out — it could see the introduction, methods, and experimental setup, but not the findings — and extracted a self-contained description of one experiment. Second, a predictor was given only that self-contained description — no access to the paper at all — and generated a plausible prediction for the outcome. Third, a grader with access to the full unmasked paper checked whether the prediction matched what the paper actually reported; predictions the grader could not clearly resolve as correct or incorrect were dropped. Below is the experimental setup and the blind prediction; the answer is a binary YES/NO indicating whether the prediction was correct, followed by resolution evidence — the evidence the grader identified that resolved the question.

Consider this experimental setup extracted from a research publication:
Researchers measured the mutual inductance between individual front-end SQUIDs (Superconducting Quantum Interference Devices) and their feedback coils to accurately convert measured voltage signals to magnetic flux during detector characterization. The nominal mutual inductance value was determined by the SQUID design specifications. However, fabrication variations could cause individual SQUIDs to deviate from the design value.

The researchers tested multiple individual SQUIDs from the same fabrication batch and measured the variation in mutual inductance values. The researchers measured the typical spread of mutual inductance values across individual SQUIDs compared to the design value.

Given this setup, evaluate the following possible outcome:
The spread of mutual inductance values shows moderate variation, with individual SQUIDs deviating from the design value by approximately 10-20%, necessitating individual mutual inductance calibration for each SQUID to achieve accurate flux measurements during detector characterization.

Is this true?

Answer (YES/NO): NO